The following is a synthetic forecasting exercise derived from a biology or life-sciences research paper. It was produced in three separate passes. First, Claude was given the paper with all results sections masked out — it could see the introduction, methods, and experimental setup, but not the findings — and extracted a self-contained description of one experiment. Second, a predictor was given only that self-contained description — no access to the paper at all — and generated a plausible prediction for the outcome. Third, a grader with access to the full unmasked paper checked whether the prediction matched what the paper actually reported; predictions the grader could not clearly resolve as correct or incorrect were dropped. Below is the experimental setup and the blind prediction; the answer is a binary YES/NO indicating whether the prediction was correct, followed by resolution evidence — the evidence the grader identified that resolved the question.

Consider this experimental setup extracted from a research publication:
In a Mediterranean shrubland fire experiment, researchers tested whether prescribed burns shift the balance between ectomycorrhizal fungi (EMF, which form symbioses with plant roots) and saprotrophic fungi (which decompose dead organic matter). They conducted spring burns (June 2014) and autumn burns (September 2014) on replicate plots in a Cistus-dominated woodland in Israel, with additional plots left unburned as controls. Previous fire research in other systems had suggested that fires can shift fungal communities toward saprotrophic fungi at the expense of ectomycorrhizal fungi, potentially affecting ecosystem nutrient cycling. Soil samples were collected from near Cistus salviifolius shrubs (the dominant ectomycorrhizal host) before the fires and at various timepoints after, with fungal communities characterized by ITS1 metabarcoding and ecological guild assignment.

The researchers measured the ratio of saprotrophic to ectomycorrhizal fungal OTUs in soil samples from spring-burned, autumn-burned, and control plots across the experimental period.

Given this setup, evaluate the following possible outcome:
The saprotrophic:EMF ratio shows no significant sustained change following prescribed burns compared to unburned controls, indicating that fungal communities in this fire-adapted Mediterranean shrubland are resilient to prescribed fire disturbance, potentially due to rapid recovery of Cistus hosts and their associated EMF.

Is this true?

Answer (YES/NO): NO